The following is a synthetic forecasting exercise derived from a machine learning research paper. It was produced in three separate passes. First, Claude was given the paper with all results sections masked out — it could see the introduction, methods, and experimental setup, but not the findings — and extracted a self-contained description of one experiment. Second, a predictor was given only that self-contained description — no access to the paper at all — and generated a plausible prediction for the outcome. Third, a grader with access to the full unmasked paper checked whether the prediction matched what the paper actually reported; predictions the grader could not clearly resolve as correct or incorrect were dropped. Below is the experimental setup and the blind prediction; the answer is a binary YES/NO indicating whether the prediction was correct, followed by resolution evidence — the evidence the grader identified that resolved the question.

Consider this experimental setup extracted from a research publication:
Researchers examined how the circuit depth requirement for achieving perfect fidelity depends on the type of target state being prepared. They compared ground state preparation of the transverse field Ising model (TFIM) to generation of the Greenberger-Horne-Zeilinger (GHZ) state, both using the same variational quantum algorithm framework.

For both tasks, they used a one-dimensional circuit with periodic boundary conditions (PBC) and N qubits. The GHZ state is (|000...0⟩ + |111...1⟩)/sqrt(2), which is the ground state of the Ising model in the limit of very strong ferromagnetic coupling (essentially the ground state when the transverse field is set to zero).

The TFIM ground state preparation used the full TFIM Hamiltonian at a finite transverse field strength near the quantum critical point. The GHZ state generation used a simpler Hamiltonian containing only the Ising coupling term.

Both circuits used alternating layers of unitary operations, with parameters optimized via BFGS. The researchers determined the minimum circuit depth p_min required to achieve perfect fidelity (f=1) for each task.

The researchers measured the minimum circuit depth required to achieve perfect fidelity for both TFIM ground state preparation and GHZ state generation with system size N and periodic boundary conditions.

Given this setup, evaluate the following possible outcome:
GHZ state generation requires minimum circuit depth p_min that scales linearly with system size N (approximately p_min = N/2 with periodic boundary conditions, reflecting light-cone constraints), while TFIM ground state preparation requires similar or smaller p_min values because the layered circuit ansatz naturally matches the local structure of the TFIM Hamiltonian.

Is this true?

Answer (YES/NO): YES